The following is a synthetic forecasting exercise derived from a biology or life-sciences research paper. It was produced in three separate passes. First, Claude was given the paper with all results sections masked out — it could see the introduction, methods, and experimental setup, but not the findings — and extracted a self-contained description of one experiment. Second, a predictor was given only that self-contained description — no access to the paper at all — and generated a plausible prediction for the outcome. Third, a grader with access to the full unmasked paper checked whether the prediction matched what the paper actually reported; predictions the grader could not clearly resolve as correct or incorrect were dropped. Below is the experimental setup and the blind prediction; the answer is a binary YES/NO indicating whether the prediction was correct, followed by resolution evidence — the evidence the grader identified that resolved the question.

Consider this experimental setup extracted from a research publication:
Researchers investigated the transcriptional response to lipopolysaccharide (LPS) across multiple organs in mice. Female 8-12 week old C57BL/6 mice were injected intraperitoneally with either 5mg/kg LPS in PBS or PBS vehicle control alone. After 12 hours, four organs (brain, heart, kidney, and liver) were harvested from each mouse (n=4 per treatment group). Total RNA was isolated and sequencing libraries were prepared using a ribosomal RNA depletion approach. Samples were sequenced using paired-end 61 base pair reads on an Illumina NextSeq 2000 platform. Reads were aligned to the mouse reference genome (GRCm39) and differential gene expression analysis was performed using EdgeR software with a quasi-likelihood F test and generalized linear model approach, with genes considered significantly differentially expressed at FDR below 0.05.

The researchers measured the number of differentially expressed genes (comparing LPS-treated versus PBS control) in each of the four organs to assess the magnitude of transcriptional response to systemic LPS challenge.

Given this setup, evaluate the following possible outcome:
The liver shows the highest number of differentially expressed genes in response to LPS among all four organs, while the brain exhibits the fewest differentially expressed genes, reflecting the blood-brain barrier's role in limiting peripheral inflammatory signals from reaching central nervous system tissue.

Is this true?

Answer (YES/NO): YES